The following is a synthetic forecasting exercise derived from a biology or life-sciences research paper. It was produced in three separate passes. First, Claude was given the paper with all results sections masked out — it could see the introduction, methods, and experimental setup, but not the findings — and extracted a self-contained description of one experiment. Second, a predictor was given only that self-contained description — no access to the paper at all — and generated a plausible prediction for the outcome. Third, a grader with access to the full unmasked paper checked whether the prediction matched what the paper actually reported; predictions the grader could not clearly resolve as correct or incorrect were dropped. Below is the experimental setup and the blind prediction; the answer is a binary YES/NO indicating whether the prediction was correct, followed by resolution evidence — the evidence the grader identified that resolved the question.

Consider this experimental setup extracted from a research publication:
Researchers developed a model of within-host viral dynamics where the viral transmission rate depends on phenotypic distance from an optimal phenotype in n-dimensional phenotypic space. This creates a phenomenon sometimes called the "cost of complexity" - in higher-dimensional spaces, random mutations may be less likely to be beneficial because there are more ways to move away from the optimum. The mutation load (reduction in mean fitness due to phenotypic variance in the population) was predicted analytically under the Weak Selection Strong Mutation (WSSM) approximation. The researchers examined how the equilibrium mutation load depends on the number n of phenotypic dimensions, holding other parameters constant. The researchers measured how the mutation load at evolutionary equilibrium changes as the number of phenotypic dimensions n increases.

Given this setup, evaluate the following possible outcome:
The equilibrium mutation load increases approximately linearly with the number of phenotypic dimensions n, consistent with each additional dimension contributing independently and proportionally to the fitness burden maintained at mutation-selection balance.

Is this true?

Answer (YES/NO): YES